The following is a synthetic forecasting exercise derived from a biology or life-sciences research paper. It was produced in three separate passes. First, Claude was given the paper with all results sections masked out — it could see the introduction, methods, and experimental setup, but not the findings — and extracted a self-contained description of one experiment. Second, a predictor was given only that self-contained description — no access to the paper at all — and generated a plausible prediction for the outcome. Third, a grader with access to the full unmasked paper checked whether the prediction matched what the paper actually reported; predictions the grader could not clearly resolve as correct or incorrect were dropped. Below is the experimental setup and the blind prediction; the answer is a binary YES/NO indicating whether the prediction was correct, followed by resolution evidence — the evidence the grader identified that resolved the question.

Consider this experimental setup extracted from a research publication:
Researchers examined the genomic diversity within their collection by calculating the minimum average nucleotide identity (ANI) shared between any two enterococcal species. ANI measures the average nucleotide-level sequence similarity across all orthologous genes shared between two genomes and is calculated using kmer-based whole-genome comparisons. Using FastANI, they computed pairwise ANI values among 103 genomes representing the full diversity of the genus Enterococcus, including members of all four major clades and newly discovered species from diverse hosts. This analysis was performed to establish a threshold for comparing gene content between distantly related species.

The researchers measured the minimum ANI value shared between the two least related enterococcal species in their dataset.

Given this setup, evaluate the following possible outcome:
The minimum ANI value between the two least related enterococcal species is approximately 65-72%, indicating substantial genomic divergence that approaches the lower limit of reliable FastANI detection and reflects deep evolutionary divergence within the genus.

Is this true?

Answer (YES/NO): YES